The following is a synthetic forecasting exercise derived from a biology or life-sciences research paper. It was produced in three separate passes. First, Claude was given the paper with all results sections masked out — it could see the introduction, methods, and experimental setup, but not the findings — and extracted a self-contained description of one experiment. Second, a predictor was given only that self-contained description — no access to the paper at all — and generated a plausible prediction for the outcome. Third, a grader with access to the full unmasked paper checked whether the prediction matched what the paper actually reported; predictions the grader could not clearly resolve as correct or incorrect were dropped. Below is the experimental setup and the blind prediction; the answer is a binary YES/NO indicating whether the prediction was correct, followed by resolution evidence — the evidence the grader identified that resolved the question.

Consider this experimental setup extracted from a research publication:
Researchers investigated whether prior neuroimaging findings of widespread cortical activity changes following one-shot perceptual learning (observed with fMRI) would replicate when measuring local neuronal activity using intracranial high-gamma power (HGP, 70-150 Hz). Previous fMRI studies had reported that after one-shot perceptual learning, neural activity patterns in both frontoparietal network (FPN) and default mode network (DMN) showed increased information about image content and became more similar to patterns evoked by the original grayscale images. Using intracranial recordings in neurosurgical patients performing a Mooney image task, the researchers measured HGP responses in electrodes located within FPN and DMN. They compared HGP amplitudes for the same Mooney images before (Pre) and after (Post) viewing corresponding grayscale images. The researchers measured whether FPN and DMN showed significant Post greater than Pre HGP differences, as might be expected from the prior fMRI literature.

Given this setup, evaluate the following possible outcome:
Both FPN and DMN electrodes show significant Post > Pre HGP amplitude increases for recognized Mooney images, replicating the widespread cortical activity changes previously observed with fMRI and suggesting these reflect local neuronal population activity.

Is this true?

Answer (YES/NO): NO